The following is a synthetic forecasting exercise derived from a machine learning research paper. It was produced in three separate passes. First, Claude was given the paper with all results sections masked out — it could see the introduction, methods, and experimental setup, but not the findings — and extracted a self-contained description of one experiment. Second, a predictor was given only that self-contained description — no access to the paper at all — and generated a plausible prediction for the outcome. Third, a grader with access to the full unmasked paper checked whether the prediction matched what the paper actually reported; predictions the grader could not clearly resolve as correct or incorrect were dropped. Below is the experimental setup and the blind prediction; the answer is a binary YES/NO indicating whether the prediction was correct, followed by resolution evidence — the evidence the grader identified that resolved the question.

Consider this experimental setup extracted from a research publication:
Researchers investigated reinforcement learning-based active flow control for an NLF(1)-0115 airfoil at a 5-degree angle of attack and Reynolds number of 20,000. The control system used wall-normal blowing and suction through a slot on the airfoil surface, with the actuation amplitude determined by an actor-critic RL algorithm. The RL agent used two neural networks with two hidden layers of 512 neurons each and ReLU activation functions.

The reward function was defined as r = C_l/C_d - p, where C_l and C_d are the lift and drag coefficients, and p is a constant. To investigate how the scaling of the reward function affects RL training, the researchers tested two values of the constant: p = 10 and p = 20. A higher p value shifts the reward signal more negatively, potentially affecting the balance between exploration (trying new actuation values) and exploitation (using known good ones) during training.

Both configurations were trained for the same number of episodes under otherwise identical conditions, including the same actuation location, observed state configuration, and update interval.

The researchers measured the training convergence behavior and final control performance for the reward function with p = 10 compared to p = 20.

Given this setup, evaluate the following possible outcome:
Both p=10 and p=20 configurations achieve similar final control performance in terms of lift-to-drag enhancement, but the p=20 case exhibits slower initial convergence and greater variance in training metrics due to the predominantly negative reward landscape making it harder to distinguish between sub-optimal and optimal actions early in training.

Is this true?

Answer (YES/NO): NO